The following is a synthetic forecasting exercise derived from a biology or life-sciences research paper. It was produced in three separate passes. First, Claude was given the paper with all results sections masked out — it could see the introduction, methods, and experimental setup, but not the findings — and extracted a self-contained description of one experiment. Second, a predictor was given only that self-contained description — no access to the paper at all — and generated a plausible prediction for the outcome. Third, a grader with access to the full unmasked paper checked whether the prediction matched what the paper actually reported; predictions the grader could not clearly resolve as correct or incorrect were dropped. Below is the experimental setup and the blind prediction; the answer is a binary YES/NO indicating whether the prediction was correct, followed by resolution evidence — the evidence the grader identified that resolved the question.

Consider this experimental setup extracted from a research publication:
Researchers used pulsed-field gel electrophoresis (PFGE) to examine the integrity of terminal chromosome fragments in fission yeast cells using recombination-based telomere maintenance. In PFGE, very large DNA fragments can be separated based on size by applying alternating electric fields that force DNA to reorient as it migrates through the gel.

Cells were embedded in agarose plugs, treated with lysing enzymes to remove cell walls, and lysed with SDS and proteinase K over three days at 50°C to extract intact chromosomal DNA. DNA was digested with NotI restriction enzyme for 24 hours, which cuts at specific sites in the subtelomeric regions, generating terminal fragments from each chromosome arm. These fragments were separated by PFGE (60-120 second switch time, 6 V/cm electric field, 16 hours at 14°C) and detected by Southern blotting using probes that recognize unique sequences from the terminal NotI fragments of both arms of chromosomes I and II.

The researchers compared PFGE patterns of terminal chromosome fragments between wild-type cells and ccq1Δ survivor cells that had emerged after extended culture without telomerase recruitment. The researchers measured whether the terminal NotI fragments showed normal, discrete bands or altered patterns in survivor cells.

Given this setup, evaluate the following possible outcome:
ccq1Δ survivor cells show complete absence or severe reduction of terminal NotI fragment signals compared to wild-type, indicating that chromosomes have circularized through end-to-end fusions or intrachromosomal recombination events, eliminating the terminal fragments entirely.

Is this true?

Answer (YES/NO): NO